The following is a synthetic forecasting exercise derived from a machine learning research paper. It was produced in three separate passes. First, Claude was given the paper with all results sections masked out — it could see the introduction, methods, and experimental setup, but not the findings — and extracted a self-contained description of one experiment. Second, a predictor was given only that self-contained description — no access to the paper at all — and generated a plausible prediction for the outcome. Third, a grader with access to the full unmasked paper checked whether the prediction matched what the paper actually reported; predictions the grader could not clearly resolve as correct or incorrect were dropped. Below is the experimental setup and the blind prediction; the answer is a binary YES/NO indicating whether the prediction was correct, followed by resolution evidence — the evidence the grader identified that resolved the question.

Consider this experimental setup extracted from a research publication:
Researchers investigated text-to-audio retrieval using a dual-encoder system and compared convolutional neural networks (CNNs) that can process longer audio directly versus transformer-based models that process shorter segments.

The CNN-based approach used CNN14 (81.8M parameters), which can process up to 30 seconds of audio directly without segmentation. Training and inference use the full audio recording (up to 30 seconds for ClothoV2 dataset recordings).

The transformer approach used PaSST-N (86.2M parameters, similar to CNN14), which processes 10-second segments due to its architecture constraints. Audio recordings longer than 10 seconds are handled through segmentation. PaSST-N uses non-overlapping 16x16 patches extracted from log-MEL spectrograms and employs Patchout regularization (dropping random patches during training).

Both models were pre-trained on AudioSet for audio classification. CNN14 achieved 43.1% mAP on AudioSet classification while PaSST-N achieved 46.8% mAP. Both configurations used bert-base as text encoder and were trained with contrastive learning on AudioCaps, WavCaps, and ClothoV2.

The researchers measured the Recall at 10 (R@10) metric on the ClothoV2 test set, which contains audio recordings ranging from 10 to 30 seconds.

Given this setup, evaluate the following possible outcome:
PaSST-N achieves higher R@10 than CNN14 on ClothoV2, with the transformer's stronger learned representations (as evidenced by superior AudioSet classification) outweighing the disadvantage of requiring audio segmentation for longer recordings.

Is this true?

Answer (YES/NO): YES